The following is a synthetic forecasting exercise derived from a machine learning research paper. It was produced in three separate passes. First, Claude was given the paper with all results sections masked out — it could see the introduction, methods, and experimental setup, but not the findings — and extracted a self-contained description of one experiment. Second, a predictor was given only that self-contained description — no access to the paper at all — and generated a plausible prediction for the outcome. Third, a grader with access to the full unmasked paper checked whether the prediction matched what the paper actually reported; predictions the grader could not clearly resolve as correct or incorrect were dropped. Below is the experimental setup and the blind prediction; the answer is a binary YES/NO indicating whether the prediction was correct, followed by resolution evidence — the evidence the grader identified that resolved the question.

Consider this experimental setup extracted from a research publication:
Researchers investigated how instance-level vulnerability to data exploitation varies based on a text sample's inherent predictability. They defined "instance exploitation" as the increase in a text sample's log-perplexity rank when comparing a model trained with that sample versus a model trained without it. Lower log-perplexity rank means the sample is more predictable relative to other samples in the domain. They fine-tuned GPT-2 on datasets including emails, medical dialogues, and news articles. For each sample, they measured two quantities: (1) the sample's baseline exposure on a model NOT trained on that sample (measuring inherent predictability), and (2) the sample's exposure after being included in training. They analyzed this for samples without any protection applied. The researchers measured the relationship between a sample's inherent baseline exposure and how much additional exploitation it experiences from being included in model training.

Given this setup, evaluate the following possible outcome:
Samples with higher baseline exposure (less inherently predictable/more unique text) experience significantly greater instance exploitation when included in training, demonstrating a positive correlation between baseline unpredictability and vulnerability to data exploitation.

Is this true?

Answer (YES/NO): YES